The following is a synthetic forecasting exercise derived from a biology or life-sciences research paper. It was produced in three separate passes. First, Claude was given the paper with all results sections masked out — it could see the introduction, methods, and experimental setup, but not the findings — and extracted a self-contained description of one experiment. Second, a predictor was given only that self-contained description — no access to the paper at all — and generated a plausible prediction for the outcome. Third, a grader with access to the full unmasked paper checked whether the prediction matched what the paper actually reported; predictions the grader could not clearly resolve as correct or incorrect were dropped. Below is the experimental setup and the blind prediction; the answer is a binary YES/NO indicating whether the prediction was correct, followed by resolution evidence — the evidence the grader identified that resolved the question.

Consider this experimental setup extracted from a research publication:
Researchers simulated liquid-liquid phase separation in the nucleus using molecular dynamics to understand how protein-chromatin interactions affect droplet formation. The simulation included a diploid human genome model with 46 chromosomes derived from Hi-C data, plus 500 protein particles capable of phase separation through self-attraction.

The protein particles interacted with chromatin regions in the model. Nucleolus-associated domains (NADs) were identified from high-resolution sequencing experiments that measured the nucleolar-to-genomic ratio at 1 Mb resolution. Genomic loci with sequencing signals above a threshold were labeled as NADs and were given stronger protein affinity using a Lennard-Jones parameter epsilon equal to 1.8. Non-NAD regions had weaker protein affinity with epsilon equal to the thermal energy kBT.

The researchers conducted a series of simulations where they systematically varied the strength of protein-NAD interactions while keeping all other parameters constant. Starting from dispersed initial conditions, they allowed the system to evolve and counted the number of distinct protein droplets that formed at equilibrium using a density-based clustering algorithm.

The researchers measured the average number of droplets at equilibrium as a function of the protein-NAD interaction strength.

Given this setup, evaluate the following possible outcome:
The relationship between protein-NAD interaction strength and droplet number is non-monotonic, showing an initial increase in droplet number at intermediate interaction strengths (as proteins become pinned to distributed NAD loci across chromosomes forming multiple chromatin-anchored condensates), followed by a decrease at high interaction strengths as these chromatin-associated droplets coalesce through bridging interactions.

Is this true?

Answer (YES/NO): NO